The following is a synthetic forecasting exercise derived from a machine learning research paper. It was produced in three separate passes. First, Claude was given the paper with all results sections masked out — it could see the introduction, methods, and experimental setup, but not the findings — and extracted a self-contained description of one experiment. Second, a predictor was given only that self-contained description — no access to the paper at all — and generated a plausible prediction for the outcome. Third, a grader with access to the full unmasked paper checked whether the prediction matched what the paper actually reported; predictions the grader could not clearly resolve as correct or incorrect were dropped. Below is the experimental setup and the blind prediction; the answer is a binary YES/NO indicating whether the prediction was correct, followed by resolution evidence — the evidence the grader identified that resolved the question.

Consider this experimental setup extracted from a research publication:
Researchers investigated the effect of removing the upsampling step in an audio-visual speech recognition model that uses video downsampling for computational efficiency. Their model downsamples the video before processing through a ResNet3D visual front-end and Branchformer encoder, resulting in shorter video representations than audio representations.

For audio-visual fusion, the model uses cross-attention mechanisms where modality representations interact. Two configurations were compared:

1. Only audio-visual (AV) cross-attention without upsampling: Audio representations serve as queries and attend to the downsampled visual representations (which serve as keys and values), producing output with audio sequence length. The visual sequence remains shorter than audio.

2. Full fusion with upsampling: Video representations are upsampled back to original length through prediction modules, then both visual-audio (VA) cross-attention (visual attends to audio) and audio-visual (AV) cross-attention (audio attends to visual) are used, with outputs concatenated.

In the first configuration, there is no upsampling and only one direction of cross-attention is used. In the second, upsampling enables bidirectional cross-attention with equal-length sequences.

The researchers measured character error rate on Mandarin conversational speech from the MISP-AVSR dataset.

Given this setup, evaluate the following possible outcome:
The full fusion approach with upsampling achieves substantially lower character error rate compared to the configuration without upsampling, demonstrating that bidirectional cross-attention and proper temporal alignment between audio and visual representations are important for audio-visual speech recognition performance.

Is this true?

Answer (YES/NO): YES